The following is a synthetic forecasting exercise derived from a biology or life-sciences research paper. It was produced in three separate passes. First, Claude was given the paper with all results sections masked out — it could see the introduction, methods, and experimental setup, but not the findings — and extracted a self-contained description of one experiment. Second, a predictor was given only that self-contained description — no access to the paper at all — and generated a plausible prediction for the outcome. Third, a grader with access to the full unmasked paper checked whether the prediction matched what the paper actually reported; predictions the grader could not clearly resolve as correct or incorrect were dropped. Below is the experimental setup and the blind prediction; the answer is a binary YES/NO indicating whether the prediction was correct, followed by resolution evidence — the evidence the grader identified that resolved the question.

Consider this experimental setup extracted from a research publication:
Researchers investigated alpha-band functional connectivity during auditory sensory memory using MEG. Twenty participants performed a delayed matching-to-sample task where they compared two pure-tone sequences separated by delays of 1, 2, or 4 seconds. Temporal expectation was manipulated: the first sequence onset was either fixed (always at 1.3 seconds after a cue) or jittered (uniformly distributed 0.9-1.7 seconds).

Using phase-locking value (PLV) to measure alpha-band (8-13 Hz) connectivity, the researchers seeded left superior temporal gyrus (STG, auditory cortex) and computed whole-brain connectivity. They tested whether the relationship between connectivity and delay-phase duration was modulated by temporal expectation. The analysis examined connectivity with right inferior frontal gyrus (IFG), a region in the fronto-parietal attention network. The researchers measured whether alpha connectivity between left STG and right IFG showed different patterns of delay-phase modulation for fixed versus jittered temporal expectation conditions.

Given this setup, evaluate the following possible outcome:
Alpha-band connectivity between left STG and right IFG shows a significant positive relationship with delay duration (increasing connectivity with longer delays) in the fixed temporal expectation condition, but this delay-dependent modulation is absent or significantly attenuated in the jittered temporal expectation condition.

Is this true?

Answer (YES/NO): NO